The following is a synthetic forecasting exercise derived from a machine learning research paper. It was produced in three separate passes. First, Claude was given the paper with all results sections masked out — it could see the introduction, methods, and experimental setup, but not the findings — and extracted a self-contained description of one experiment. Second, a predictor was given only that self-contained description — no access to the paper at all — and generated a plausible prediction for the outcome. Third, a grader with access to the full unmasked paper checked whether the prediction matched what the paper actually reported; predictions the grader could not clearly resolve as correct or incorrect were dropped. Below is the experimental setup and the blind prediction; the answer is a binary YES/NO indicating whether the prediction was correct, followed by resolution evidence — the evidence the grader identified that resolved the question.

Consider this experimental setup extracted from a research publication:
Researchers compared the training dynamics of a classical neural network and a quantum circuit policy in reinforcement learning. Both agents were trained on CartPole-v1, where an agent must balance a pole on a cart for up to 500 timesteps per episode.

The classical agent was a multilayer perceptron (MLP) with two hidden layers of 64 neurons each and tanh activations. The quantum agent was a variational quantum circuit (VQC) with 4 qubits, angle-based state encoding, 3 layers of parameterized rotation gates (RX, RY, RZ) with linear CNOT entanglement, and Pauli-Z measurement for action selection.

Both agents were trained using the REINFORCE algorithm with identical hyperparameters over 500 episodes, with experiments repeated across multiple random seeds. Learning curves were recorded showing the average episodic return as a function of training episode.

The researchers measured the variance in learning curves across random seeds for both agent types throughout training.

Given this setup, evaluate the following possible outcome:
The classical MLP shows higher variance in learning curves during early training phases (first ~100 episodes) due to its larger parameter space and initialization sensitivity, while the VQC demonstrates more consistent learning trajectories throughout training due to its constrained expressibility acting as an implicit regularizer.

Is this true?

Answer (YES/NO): NO